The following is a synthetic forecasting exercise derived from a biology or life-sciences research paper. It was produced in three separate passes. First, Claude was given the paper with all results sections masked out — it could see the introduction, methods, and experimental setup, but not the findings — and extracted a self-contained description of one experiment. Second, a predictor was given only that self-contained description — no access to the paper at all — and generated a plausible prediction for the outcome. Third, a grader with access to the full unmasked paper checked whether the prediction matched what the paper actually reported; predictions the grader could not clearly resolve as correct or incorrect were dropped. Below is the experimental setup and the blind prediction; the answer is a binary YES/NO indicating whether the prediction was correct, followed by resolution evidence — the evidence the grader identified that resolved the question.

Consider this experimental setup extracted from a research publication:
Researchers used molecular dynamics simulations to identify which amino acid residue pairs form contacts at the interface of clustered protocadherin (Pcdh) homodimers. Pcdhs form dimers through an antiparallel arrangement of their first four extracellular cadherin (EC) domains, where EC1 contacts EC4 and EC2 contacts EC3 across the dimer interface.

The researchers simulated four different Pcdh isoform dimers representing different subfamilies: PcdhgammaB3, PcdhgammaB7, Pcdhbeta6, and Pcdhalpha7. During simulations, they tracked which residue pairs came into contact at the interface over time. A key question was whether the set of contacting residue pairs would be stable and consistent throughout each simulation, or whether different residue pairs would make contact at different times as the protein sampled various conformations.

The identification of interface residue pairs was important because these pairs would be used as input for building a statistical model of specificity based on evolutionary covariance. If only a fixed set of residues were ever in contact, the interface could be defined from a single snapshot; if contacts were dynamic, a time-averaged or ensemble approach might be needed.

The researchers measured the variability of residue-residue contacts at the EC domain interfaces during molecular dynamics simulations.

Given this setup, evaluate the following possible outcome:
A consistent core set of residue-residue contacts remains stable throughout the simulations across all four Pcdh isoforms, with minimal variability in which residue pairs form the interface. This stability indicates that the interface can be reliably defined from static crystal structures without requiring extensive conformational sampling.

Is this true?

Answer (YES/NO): NO